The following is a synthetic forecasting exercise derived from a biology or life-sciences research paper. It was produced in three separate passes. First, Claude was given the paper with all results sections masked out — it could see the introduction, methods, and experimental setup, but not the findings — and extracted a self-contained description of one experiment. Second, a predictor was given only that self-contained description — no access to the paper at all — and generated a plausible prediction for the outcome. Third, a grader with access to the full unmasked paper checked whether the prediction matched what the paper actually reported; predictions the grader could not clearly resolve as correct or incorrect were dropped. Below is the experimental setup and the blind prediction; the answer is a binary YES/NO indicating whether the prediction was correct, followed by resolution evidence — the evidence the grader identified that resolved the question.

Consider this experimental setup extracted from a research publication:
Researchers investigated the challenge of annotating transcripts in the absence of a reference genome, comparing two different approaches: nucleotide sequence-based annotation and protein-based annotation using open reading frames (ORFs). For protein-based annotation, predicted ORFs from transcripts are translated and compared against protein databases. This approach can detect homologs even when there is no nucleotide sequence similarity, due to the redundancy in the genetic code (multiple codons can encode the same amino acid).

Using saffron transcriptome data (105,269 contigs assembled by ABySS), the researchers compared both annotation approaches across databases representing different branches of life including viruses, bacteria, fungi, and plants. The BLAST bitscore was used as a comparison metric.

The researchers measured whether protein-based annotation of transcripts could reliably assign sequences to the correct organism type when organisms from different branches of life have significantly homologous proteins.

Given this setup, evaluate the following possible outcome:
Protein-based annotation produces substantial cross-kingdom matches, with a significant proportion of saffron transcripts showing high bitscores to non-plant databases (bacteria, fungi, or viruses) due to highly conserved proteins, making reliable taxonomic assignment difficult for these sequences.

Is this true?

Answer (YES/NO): NO